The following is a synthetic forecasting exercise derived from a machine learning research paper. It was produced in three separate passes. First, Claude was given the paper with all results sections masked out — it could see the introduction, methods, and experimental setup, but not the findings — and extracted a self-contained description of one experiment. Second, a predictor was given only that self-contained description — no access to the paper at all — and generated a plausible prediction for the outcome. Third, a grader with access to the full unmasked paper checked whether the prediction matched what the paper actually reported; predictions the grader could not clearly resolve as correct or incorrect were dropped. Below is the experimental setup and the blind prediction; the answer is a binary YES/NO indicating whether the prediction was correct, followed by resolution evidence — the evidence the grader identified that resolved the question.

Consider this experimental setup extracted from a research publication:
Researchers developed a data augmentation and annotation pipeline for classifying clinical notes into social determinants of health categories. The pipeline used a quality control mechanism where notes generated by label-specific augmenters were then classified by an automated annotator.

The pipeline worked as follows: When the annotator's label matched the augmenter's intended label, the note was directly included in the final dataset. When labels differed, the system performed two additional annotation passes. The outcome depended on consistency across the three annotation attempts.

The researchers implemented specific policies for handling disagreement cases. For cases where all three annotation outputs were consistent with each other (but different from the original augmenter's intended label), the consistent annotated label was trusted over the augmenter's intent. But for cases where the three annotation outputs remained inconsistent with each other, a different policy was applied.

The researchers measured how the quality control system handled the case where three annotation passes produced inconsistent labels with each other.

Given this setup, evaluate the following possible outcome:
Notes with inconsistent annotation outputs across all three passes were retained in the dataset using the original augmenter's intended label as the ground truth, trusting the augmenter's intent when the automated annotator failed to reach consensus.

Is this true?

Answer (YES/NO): NO